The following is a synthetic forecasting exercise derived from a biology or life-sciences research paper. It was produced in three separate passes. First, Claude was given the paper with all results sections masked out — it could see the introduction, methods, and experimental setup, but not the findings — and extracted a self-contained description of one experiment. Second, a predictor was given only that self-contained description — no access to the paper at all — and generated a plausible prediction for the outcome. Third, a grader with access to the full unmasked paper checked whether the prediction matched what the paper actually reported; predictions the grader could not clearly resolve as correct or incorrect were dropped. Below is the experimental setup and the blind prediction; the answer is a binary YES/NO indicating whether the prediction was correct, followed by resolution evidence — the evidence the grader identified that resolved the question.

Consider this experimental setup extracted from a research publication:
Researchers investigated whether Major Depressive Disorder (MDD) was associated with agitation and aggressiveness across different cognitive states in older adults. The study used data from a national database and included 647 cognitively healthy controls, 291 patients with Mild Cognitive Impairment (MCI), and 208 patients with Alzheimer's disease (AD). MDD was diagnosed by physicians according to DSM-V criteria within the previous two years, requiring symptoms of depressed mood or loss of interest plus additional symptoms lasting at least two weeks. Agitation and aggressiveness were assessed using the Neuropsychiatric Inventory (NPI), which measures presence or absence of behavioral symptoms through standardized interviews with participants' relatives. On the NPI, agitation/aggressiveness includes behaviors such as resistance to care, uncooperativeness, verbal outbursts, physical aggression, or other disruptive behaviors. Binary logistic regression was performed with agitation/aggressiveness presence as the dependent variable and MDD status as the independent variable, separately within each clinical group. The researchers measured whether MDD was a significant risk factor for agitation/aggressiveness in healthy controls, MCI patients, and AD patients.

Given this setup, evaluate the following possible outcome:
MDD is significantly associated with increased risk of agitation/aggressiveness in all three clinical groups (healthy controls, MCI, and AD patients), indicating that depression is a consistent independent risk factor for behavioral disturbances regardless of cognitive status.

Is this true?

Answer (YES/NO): NO